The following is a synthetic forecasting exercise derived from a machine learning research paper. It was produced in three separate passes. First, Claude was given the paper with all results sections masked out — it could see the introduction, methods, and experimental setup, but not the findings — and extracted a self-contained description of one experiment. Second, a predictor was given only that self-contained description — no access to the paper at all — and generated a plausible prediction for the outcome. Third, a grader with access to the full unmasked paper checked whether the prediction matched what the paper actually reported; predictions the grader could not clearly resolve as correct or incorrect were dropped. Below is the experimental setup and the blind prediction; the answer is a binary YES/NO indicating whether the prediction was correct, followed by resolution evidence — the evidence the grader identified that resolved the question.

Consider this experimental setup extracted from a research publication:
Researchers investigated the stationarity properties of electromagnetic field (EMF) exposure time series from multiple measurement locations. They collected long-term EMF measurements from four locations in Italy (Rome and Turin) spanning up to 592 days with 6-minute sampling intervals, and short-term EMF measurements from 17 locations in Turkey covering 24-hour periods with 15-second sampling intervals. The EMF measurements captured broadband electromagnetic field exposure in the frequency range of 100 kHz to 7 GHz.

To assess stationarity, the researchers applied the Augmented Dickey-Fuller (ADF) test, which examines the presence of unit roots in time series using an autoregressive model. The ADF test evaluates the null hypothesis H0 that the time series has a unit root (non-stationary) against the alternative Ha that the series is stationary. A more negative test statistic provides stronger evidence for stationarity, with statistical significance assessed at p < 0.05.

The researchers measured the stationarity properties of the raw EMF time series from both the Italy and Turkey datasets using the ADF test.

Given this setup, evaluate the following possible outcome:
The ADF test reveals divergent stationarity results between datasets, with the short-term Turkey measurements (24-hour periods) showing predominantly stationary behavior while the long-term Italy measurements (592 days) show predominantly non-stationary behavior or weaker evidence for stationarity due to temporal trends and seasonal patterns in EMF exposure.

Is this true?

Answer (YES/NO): NO